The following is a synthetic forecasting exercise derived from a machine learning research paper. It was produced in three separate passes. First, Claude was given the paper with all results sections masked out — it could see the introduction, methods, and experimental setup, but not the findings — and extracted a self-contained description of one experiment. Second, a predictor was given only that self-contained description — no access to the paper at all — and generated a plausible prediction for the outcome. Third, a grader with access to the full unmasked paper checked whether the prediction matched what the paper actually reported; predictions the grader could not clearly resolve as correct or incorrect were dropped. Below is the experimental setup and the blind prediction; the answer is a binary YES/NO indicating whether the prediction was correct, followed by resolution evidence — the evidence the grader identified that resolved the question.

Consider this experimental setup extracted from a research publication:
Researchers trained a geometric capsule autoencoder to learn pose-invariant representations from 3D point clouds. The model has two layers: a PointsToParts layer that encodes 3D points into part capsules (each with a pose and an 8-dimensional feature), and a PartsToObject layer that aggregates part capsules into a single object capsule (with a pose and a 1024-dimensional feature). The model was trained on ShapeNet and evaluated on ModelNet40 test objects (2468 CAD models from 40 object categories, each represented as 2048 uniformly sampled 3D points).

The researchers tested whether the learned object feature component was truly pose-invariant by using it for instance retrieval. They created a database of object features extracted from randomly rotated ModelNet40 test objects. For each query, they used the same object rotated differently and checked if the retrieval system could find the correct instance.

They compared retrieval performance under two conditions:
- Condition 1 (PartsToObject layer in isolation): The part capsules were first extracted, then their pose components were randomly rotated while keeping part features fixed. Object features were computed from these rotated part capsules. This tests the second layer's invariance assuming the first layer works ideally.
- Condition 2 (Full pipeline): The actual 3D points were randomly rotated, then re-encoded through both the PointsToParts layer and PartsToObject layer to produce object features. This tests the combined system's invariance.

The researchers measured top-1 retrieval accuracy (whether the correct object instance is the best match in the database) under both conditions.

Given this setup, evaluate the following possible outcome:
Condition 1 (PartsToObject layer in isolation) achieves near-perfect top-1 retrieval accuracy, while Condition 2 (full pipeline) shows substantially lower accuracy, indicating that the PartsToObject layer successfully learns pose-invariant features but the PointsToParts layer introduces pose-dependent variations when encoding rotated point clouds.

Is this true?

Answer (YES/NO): YES